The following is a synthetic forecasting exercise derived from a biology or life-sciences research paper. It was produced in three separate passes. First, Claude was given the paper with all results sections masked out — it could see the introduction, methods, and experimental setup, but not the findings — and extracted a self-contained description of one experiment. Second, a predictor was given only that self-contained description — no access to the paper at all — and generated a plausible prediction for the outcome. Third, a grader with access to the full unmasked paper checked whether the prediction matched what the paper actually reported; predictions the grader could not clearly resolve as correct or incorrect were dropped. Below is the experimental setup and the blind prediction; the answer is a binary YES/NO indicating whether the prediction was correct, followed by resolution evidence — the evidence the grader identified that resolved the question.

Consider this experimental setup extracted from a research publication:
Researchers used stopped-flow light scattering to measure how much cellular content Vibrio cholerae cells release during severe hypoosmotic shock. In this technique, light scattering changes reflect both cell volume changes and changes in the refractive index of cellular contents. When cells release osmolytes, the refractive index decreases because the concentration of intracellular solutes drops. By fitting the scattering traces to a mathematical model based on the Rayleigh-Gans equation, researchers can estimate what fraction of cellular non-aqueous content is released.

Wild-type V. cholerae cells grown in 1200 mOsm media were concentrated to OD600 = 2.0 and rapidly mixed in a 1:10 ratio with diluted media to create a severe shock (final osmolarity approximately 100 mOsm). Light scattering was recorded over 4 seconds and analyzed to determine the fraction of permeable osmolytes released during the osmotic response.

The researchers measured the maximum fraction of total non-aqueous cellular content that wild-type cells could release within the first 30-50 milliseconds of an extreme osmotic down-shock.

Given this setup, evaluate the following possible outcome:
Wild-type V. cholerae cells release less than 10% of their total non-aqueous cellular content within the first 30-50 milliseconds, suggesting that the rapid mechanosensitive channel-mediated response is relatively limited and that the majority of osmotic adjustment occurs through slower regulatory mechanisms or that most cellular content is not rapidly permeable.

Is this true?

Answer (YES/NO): NO